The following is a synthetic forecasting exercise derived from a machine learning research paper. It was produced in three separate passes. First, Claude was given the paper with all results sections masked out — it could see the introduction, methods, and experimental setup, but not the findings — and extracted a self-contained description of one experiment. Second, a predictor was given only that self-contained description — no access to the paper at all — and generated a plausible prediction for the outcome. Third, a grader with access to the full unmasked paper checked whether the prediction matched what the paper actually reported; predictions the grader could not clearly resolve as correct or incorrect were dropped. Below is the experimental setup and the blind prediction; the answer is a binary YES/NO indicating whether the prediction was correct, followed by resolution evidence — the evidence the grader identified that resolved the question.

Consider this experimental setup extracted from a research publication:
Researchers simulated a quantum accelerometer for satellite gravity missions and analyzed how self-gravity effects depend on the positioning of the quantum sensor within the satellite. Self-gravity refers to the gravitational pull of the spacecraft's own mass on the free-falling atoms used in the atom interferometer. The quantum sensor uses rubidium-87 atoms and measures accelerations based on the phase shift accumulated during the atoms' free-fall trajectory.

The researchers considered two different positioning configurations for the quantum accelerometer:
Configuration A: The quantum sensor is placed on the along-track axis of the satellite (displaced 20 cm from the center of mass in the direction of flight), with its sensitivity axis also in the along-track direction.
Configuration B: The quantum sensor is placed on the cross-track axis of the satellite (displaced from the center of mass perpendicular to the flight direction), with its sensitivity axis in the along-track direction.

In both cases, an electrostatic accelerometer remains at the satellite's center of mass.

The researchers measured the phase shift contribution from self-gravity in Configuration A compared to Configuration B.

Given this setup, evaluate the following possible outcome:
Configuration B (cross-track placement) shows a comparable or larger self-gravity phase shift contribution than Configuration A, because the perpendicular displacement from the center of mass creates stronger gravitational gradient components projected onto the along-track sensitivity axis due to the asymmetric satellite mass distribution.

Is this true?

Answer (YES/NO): NO